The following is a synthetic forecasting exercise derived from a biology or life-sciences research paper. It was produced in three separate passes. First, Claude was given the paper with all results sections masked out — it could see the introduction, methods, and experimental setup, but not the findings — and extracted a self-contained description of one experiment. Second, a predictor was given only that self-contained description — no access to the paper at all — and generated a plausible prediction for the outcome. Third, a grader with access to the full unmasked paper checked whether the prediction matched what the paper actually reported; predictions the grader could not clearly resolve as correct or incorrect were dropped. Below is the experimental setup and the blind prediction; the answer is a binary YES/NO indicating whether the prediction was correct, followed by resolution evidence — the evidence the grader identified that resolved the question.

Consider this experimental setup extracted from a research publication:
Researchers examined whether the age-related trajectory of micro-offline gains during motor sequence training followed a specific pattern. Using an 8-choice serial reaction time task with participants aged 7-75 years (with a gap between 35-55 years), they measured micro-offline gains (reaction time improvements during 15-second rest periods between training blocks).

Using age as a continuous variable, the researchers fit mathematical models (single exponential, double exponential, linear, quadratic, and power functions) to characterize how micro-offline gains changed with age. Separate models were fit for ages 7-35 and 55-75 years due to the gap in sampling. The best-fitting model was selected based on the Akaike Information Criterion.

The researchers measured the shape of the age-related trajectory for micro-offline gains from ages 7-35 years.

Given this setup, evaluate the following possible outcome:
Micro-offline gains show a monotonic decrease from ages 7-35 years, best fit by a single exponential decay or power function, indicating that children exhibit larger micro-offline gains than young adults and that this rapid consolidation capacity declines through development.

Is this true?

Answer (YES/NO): NO